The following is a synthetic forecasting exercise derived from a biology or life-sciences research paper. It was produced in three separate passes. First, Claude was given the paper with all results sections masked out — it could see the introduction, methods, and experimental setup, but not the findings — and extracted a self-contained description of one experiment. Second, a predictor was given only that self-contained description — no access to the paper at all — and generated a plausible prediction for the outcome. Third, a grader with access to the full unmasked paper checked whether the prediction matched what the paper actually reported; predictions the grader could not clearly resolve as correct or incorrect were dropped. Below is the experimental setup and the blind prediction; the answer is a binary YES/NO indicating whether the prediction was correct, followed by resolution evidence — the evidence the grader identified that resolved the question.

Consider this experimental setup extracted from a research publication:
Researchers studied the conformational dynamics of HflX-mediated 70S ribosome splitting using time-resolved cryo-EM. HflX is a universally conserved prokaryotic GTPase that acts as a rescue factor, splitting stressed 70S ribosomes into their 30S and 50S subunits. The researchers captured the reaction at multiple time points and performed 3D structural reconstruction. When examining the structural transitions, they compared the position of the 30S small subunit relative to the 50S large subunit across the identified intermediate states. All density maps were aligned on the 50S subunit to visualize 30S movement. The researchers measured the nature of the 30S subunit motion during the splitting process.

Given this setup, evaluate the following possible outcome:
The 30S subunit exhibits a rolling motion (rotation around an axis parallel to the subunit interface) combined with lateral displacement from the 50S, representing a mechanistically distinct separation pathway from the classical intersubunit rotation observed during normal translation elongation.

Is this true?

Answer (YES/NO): NO